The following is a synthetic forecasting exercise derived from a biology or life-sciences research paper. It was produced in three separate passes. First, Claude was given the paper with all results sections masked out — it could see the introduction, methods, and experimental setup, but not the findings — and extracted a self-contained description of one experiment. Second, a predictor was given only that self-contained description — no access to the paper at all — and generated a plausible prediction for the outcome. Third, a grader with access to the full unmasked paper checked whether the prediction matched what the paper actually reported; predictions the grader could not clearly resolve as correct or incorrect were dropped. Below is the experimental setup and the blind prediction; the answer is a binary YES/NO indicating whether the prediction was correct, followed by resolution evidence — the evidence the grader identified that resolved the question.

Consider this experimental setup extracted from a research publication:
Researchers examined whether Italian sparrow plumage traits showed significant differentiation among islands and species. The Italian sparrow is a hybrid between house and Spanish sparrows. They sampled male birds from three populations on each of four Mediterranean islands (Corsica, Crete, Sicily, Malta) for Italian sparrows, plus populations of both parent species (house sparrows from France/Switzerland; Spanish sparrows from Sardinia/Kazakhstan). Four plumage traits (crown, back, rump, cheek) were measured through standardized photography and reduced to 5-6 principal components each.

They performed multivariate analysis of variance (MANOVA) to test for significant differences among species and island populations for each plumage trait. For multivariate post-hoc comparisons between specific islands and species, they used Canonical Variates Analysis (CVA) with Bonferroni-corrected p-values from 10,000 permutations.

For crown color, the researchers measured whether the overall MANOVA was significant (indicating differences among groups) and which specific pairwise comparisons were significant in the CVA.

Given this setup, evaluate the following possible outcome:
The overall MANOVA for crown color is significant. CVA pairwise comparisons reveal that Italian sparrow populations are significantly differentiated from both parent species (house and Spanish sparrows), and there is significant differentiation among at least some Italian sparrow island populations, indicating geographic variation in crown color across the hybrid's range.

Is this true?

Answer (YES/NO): NO